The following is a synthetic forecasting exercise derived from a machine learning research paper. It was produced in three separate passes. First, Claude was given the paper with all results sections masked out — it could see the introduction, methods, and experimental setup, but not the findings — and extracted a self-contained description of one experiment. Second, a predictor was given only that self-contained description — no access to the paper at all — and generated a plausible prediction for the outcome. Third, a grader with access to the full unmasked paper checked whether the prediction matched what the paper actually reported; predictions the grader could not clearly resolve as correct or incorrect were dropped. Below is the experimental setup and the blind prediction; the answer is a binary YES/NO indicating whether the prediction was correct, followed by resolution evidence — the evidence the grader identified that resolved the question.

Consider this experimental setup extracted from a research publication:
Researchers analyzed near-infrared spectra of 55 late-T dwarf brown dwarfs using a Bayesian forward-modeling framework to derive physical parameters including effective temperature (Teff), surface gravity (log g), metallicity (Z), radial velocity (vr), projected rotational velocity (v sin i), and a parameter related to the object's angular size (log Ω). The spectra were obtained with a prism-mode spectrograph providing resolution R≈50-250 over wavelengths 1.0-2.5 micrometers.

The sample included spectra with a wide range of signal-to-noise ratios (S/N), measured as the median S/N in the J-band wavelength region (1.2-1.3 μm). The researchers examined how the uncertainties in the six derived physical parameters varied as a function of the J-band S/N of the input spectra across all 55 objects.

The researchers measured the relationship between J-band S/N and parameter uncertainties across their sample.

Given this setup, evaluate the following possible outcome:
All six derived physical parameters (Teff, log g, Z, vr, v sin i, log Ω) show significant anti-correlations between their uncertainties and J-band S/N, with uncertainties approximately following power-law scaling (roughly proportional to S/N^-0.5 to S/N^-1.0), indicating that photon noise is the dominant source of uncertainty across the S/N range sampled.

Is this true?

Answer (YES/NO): NO